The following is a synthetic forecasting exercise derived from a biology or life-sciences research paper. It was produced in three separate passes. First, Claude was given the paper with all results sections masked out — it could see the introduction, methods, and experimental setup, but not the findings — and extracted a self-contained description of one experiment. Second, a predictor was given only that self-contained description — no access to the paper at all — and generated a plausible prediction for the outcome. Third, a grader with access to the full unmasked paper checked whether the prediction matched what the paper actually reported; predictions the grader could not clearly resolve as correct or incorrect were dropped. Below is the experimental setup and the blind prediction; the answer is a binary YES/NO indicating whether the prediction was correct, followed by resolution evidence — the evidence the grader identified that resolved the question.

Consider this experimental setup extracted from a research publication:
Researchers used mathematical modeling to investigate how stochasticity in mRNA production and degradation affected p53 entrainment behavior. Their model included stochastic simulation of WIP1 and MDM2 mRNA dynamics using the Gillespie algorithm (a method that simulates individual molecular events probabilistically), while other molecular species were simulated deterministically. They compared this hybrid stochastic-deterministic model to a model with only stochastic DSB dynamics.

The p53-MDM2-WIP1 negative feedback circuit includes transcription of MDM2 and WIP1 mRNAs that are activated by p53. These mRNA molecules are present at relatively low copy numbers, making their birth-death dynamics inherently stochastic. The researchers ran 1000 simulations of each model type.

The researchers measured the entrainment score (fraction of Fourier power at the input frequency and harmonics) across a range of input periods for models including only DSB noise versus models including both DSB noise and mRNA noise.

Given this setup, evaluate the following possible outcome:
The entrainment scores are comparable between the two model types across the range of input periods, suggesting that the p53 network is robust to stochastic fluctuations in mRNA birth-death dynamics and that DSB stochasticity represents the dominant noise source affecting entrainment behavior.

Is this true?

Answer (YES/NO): NO